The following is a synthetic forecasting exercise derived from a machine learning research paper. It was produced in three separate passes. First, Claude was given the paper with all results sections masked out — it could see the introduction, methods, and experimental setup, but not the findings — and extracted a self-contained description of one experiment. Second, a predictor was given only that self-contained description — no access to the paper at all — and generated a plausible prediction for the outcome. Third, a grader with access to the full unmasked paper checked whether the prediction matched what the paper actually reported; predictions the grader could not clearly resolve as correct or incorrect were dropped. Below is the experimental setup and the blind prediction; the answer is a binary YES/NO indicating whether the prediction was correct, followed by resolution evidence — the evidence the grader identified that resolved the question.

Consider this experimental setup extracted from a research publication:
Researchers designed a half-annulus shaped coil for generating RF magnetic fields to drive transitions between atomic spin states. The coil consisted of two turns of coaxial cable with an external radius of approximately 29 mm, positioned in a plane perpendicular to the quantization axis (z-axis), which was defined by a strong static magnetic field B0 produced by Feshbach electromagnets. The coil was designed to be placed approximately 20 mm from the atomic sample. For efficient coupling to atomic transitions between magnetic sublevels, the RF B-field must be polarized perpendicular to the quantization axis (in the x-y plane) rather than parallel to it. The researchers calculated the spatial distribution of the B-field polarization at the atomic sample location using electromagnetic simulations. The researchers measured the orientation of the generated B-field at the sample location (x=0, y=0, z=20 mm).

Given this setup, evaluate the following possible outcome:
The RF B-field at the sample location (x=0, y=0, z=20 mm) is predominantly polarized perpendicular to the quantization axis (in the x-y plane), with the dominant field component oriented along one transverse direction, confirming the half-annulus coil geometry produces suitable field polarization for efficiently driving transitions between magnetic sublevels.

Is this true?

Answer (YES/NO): YES